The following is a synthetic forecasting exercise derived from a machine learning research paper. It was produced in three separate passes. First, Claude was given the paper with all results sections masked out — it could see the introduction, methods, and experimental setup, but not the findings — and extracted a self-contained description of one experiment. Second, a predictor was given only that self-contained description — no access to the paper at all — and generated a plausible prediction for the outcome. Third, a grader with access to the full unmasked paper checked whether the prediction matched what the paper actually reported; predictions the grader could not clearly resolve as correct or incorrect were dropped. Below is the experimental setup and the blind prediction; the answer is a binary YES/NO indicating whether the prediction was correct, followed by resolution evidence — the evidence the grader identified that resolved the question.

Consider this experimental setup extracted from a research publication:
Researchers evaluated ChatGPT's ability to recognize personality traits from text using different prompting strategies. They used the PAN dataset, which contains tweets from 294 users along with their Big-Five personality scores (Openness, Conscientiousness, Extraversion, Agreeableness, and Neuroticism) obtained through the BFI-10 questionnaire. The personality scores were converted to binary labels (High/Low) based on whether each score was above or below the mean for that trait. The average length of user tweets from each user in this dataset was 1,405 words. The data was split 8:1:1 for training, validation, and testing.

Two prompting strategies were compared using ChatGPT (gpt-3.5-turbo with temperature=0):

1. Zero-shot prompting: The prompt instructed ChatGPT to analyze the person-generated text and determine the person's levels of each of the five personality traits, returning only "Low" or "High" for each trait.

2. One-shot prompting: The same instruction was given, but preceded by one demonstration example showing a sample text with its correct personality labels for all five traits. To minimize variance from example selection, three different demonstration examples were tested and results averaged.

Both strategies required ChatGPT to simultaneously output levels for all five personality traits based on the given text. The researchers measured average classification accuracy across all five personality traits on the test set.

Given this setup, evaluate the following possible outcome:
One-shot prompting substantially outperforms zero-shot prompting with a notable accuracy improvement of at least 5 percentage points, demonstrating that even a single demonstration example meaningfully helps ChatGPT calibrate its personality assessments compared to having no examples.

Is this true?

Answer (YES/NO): NO